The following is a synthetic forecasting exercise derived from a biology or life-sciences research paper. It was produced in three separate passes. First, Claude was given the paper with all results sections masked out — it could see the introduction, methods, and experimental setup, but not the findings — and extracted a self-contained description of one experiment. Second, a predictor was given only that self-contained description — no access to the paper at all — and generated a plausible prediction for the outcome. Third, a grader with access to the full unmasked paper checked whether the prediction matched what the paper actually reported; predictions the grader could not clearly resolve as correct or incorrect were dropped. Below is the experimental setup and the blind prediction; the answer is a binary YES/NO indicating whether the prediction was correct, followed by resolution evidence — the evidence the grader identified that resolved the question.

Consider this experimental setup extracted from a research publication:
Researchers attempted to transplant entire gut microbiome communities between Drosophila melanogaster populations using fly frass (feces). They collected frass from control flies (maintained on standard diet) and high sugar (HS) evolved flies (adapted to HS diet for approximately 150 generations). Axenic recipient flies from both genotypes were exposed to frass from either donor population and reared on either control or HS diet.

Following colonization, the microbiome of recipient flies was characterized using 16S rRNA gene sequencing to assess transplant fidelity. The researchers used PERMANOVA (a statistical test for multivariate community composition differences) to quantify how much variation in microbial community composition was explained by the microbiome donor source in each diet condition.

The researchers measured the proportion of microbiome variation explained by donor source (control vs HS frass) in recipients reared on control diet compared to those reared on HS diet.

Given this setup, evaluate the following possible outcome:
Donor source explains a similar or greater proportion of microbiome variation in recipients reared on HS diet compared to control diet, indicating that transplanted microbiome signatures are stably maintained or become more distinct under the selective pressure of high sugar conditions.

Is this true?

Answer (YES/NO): NO